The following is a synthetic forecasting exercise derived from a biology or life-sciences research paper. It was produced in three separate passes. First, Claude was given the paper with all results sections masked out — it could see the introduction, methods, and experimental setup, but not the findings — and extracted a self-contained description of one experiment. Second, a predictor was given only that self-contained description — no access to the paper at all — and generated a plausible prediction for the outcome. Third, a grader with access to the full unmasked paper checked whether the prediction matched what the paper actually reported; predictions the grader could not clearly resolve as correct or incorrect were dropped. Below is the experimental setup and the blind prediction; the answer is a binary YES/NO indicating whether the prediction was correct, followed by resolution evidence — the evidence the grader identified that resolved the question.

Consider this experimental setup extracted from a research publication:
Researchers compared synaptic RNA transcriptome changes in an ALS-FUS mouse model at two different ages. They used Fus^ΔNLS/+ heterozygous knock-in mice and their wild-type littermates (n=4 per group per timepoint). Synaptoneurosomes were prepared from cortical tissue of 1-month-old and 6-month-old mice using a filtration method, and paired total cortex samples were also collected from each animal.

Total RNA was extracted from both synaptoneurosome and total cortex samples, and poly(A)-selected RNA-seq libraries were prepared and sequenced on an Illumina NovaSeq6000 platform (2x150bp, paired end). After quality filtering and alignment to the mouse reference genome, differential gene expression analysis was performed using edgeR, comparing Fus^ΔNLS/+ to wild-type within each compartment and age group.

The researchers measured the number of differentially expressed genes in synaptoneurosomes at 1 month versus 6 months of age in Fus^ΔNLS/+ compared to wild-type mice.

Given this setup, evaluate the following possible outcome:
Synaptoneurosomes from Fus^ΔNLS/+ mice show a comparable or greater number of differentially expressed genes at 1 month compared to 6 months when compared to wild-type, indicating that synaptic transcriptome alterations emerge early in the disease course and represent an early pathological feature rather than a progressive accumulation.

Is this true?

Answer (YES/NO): NO